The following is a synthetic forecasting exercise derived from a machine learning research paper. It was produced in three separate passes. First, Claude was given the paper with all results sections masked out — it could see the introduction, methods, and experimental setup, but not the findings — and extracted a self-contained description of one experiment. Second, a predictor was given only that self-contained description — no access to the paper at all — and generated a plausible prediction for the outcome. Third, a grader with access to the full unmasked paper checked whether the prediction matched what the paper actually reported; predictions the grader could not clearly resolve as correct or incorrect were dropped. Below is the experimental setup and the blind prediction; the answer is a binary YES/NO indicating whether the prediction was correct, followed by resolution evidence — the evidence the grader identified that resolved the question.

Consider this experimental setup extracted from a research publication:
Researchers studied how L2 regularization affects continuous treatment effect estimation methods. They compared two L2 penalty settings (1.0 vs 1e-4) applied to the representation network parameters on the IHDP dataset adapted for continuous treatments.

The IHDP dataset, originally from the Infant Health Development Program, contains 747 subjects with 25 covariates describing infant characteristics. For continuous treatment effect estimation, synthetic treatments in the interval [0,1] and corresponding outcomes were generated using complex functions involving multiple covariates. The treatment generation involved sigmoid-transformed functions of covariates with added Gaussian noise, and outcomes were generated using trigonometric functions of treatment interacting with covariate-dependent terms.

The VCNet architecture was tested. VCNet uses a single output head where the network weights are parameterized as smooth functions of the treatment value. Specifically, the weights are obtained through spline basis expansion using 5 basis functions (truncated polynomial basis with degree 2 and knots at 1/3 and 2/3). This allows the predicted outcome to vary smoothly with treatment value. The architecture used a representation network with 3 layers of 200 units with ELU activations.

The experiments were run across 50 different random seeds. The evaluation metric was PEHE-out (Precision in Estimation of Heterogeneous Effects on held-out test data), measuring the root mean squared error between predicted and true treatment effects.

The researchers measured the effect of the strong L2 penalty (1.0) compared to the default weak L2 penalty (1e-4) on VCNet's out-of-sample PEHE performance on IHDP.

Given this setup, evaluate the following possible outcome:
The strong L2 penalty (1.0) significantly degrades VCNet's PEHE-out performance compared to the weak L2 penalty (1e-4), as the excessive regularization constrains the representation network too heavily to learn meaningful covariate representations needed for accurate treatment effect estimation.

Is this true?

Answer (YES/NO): NO